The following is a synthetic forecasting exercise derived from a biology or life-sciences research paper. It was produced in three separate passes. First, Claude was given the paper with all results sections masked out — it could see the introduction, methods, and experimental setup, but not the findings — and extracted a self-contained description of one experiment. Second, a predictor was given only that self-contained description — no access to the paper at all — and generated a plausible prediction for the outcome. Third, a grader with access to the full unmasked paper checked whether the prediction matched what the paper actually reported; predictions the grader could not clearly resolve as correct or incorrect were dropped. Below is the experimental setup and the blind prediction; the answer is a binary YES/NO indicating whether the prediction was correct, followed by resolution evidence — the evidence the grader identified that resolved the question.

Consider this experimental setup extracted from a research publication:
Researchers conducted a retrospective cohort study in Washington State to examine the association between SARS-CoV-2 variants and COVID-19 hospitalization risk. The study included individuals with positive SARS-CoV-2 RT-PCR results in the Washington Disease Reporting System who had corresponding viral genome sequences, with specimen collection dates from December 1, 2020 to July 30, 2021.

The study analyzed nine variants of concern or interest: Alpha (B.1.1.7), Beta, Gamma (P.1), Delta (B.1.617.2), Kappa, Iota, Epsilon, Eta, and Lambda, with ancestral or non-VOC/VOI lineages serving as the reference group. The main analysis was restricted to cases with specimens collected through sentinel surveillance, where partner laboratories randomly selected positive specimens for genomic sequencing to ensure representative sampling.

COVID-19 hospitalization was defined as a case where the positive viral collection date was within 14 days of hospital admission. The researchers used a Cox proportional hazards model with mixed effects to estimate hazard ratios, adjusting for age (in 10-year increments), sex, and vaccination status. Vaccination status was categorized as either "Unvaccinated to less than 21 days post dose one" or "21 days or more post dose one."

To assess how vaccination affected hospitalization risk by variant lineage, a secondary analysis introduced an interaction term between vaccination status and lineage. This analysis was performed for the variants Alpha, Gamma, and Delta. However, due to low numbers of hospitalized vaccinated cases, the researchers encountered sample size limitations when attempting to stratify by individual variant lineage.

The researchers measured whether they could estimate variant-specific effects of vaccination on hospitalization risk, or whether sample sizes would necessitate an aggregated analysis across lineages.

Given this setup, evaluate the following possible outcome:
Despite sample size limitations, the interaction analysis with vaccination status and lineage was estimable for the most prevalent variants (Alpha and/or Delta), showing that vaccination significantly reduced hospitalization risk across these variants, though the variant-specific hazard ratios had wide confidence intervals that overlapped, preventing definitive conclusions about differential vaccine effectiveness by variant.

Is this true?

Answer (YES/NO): NO